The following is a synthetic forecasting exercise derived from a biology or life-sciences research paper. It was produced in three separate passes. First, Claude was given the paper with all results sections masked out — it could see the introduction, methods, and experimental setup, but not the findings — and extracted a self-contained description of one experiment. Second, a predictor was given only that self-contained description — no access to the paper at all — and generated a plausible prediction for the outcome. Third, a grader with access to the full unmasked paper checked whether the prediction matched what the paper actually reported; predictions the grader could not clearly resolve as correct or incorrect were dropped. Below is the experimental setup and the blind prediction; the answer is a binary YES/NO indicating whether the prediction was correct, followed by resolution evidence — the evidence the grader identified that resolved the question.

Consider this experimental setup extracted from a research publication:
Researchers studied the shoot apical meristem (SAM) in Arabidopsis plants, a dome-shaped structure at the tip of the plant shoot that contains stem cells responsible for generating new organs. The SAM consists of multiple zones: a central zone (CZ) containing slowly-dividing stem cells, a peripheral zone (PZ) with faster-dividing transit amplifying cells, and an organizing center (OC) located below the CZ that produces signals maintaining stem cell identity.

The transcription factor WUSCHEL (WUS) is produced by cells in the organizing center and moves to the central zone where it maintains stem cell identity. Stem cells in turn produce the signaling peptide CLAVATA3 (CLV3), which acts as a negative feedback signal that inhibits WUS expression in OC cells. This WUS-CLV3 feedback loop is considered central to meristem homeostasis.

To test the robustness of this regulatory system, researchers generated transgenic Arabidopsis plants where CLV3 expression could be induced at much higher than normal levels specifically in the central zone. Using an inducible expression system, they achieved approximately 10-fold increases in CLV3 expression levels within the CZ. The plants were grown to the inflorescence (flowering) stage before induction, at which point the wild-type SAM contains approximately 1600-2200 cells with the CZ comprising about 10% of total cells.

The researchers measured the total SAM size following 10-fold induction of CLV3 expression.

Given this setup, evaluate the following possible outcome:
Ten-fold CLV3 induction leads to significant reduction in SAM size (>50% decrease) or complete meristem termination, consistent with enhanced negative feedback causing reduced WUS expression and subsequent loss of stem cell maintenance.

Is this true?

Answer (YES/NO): NO